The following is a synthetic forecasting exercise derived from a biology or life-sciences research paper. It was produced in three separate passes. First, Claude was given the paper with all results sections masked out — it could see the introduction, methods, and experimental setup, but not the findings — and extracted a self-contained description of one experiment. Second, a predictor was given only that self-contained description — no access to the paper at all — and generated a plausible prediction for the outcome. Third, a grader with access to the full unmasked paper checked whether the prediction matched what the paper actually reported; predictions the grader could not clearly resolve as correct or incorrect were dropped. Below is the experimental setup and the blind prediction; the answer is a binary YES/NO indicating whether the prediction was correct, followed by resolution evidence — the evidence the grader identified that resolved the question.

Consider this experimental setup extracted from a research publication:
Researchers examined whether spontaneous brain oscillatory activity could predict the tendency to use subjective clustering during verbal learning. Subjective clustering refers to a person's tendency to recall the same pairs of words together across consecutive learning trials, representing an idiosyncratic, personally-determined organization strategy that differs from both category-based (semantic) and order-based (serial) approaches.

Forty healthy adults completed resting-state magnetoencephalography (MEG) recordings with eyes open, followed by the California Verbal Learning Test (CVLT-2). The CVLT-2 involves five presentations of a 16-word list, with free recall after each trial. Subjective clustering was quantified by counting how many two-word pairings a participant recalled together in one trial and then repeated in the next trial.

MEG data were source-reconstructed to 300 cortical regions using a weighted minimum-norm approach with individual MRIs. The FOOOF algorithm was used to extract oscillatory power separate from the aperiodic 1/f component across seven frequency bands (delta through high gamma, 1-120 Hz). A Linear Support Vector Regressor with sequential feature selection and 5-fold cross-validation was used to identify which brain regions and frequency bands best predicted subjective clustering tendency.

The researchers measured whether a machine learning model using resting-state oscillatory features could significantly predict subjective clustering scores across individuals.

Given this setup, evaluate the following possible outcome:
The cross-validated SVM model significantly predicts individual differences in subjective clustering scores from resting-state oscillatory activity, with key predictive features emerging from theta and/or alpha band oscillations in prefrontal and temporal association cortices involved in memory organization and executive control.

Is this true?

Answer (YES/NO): NO